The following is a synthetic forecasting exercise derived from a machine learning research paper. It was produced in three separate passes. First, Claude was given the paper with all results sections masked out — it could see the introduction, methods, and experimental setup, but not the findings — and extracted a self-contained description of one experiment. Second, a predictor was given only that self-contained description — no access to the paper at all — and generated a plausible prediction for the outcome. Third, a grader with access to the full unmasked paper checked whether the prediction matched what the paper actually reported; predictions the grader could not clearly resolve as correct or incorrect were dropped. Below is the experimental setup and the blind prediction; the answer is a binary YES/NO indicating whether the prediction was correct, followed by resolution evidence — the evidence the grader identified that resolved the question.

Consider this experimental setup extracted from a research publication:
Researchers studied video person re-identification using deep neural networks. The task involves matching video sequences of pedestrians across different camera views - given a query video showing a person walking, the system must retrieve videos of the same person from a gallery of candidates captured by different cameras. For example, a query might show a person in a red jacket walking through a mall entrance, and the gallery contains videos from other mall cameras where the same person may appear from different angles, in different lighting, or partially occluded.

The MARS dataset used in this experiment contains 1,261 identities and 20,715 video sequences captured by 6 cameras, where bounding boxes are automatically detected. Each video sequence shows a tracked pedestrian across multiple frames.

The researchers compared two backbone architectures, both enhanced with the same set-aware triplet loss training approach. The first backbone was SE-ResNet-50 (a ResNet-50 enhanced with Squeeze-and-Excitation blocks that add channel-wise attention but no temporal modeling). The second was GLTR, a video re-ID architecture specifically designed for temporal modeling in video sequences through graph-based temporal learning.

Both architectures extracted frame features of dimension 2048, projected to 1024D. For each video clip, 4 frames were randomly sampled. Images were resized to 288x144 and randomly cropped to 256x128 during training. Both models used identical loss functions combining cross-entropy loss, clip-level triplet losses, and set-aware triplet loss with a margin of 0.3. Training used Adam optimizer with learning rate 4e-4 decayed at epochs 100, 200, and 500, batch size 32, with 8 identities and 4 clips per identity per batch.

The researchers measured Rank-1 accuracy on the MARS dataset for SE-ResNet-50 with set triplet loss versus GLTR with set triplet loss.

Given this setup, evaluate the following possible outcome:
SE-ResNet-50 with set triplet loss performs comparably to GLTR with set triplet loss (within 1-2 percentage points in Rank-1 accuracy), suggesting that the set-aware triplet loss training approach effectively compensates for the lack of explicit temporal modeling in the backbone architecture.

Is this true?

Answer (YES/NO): YES